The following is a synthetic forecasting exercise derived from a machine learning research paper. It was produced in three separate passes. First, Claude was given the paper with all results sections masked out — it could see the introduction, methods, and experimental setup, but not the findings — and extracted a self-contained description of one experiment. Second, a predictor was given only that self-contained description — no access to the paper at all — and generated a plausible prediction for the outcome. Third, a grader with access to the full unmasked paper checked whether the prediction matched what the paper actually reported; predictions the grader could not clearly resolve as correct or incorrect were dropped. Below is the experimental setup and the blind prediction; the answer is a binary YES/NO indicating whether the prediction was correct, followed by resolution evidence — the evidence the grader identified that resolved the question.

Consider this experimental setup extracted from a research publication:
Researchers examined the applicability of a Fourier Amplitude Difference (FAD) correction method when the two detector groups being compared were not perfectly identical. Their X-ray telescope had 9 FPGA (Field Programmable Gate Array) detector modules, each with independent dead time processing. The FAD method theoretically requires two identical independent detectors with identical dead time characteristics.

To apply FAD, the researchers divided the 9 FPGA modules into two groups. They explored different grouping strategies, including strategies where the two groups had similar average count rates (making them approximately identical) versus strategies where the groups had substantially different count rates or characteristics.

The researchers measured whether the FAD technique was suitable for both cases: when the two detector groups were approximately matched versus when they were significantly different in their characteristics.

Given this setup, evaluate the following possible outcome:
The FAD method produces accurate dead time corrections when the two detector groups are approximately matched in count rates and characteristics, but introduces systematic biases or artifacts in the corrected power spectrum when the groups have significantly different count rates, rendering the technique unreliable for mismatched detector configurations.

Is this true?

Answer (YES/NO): NO